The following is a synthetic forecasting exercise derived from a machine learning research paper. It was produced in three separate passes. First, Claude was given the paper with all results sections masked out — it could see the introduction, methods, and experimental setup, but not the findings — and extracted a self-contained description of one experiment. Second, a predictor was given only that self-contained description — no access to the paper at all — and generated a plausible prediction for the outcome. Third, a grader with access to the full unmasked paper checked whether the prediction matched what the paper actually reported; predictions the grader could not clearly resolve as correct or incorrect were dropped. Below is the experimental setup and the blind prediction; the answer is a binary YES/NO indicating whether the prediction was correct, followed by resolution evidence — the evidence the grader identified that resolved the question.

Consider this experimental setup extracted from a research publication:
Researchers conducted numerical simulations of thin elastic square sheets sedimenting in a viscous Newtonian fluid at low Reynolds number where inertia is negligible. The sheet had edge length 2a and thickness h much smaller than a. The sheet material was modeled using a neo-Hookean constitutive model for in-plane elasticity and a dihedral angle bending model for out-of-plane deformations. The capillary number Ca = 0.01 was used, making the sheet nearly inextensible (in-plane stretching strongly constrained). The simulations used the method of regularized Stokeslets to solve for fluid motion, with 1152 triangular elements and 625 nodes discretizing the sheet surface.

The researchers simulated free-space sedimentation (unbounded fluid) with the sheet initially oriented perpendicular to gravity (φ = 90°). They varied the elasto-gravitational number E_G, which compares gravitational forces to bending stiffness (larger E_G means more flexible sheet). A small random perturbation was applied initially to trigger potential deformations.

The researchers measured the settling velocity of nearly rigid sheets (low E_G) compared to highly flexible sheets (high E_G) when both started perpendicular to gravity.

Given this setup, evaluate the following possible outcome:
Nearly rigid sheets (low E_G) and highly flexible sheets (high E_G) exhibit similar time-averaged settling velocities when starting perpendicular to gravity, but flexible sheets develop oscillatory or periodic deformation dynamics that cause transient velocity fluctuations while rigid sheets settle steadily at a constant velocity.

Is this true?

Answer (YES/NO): NO